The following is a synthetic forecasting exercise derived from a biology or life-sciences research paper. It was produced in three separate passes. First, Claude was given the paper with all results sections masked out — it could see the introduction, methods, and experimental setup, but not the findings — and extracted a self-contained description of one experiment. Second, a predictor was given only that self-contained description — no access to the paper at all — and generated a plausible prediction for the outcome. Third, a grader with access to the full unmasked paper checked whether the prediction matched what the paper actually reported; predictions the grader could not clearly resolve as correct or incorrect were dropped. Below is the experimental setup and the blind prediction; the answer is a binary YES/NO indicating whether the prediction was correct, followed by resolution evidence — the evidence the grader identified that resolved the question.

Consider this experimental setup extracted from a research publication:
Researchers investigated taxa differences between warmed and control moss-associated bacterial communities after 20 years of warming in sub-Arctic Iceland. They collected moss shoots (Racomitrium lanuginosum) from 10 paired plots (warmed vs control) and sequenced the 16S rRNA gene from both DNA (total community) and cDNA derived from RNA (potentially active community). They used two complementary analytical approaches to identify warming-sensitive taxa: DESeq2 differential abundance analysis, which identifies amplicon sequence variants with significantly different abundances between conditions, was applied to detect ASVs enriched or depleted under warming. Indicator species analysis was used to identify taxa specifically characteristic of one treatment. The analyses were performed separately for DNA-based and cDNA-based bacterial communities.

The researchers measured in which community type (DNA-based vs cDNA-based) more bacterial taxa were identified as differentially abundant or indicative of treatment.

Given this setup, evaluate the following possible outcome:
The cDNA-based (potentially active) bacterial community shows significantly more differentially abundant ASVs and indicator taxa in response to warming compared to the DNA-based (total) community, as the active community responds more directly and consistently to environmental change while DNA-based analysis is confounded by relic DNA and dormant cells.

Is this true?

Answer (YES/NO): NO